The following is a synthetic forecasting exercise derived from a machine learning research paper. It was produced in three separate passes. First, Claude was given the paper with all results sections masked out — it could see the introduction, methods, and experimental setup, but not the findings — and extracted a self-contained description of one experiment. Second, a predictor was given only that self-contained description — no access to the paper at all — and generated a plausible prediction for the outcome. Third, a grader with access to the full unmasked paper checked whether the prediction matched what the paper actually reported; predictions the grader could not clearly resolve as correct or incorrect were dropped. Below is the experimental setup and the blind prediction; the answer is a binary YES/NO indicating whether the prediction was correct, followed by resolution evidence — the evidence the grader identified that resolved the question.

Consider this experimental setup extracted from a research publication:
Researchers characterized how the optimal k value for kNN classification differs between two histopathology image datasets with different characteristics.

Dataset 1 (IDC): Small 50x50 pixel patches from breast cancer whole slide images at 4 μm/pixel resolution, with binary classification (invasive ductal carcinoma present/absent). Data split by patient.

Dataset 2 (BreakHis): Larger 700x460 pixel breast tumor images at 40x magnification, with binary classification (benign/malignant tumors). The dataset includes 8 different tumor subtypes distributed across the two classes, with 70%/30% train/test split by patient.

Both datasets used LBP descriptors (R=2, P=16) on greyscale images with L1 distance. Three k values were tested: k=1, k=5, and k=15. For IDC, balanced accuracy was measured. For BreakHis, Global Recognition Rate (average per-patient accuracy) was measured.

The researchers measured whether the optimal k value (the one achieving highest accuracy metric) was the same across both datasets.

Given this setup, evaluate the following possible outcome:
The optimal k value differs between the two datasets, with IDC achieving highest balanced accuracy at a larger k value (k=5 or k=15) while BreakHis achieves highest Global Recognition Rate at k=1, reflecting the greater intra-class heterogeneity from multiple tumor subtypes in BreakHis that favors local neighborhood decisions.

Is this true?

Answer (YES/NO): NO